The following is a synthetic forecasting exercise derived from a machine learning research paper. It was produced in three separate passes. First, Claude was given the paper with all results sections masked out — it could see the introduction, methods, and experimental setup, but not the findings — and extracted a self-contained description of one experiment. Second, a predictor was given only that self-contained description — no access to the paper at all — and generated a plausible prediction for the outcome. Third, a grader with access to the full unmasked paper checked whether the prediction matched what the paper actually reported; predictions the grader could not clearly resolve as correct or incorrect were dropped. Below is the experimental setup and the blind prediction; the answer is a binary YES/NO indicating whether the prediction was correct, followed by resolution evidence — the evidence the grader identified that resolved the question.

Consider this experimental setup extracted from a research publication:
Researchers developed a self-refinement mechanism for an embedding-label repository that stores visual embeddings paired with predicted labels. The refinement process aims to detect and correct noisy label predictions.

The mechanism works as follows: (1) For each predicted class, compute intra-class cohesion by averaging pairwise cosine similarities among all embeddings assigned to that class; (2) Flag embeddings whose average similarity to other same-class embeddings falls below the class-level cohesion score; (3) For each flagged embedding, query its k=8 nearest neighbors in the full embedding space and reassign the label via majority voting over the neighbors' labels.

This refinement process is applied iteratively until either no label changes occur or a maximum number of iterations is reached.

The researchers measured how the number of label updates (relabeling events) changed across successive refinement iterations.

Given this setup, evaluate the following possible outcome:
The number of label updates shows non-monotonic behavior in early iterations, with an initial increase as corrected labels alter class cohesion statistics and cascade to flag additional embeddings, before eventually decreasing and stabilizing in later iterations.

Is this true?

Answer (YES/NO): NO